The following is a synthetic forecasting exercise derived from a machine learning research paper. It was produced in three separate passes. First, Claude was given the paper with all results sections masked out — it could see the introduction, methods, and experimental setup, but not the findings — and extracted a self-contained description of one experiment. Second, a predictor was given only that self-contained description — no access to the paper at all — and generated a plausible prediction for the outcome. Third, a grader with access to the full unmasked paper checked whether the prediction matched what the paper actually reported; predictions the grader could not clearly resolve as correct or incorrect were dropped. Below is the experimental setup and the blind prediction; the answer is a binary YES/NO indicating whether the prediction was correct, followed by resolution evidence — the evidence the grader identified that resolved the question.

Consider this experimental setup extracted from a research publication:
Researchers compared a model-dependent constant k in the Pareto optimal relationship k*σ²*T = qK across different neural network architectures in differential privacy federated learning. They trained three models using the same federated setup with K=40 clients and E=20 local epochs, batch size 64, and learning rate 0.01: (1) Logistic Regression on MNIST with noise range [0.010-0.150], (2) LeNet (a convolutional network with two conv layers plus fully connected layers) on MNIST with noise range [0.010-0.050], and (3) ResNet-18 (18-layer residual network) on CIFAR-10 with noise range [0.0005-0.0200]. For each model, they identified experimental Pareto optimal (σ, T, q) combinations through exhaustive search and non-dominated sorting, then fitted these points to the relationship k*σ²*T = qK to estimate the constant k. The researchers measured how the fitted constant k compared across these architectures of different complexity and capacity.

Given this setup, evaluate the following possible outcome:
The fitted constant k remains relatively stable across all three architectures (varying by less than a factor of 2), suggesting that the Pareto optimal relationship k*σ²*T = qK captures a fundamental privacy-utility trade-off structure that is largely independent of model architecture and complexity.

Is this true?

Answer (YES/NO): NO